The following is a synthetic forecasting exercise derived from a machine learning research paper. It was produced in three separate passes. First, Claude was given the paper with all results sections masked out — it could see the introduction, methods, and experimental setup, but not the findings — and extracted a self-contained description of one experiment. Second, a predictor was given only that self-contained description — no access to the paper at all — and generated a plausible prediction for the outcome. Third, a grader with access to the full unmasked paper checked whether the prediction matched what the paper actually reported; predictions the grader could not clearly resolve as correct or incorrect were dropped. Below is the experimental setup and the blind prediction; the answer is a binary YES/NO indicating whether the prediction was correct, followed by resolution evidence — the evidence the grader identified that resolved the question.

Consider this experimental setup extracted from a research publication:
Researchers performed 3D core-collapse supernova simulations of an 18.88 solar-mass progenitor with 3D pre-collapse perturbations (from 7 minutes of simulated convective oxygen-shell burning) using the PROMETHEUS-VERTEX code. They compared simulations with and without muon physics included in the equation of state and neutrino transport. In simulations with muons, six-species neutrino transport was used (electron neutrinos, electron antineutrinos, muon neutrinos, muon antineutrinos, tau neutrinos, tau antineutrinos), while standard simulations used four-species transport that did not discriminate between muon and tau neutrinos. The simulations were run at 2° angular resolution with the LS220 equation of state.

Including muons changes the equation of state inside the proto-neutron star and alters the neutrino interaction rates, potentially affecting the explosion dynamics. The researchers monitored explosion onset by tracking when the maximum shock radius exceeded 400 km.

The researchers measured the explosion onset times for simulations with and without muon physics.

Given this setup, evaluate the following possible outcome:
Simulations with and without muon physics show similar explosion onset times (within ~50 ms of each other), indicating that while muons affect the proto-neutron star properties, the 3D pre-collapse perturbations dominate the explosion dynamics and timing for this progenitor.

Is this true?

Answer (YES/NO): NO